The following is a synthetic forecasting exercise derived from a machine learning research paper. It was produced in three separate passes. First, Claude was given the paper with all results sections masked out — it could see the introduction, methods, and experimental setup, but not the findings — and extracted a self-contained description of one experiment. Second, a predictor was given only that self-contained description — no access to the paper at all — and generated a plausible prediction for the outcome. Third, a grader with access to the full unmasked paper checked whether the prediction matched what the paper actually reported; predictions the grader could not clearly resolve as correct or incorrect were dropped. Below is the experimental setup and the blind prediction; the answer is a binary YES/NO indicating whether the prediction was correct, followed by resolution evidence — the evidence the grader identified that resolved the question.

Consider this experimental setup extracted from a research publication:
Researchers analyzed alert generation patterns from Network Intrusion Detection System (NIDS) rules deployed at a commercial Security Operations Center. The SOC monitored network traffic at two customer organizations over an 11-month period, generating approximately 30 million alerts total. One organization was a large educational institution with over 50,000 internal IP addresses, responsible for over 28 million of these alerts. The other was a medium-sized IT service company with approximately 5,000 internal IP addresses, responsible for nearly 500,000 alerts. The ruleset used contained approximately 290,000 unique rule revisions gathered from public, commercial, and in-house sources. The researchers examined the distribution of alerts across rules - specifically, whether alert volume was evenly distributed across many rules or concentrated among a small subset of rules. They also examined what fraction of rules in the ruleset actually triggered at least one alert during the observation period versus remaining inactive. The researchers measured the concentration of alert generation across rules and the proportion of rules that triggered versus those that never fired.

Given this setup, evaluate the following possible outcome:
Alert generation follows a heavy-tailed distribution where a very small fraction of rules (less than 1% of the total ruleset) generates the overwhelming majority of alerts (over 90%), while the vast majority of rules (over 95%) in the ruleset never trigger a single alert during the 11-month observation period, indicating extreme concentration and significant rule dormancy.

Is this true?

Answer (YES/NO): YES